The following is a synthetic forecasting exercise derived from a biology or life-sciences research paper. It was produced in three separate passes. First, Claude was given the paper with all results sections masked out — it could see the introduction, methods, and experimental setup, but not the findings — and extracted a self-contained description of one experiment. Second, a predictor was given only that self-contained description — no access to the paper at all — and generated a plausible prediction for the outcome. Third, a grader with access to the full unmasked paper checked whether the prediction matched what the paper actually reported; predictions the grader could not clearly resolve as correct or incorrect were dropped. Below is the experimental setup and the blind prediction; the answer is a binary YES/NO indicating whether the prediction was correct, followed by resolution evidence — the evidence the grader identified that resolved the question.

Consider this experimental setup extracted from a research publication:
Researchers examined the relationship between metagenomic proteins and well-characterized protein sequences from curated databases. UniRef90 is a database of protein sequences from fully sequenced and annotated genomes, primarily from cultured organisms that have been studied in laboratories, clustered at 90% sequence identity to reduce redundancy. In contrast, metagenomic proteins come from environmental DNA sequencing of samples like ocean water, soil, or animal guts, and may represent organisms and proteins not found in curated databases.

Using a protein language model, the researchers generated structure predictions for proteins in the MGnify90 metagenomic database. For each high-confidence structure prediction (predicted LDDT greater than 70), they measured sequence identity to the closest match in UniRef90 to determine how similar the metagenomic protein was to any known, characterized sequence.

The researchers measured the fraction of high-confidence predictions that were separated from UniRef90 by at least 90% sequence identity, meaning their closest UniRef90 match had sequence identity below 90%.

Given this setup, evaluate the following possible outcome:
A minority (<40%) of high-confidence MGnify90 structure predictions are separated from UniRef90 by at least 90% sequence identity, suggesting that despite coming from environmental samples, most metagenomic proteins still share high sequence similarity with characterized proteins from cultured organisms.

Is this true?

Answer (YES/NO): NO